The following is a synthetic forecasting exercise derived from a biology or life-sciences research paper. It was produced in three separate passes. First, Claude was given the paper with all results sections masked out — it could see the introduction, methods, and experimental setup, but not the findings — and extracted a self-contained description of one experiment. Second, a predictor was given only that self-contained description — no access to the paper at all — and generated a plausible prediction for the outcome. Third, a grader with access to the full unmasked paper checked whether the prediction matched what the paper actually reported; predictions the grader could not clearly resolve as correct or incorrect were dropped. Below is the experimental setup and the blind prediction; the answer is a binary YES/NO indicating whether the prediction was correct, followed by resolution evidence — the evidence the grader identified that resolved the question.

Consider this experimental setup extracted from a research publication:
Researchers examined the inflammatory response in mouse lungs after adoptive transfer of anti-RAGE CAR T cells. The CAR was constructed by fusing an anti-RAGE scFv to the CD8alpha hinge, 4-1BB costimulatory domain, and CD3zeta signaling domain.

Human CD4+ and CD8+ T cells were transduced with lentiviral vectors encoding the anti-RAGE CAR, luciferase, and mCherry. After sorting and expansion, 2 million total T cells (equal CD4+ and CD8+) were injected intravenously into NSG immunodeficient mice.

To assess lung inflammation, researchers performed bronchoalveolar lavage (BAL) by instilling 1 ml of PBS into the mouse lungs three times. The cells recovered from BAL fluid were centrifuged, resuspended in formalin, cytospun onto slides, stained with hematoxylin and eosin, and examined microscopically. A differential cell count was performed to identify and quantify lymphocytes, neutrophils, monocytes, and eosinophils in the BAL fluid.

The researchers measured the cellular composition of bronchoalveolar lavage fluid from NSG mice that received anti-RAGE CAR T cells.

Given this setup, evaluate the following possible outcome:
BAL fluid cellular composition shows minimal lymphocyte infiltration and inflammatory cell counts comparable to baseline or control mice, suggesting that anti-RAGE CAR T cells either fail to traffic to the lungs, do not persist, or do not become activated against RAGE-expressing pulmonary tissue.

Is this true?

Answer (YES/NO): NO